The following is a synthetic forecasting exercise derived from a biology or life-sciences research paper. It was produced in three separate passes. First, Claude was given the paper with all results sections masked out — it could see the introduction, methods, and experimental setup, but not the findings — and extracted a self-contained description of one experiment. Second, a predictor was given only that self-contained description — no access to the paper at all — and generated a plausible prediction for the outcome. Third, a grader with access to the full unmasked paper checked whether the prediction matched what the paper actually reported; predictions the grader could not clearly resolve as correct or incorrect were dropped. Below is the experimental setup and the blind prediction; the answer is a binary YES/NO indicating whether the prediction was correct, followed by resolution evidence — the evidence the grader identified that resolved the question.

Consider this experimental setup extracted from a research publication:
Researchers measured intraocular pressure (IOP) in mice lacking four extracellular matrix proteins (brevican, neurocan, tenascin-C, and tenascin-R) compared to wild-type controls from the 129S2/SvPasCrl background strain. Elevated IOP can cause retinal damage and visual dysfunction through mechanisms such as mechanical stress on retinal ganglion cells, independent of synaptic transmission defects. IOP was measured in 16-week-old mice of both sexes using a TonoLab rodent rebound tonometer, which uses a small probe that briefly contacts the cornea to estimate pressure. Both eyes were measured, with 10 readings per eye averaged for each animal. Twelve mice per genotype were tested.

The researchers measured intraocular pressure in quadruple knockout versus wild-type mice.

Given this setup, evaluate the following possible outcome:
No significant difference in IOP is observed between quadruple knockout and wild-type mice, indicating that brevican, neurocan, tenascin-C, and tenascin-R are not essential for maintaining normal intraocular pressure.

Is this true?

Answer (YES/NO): YES